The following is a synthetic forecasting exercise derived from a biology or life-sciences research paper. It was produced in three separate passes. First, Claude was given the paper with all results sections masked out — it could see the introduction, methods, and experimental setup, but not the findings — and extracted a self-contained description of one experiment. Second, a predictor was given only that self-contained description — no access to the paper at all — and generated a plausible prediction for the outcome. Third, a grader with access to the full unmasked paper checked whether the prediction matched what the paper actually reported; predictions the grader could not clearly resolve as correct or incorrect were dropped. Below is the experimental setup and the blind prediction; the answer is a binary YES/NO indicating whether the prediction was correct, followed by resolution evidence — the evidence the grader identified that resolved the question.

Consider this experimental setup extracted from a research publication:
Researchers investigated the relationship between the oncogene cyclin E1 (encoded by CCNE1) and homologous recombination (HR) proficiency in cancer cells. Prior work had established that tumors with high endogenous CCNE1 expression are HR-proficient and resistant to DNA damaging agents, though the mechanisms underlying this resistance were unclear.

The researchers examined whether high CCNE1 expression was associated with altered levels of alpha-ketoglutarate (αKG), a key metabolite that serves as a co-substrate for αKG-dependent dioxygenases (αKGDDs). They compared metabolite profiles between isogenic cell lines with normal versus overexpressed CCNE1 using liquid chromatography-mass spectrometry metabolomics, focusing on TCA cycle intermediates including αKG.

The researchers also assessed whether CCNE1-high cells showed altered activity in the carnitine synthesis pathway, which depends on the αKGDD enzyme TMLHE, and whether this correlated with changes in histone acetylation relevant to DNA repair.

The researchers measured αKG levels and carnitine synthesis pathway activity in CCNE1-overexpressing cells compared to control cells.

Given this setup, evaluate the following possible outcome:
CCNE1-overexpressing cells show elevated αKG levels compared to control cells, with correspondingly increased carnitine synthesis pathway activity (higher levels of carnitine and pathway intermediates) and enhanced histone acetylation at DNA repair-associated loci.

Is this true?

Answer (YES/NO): NO